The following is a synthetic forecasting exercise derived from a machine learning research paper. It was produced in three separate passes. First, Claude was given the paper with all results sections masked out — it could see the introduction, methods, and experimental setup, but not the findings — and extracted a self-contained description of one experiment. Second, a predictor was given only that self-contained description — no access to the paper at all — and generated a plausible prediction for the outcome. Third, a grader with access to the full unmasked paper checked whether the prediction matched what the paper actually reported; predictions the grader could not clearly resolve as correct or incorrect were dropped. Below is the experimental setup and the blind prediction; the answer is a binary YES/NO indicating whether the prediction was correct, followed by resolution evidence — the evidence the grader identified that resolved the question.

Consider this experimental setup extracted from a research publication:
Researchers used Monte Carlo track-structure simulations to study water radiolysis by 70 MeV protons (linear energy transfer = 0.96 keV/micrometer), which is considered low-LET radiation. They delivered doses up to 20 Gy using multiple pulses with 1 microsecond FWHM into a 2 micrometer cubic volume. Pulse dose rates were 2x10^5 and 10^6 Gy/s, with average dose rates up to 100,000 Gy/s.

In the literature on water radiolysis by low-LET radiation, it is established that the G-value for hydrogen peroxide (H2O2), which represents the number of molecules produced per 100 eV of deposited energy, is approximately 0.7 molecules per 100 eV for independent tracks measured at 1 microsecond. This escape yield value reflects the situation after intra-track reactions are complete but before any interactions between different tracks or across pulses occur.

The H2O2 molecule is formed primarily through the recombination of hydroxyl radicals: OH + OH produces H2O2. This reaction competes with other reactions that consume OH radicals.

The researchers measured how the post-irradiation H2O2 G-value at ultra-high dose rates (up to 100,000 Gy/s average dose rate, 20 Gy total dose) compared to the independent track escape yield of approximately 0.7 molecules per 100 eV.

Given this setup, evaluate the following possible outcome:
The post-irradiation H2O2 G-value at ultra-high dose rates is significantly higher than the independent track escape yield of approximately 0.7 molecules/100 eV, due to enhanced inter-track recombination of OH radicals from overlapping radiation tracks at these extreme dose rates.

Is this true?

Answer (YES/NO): NO